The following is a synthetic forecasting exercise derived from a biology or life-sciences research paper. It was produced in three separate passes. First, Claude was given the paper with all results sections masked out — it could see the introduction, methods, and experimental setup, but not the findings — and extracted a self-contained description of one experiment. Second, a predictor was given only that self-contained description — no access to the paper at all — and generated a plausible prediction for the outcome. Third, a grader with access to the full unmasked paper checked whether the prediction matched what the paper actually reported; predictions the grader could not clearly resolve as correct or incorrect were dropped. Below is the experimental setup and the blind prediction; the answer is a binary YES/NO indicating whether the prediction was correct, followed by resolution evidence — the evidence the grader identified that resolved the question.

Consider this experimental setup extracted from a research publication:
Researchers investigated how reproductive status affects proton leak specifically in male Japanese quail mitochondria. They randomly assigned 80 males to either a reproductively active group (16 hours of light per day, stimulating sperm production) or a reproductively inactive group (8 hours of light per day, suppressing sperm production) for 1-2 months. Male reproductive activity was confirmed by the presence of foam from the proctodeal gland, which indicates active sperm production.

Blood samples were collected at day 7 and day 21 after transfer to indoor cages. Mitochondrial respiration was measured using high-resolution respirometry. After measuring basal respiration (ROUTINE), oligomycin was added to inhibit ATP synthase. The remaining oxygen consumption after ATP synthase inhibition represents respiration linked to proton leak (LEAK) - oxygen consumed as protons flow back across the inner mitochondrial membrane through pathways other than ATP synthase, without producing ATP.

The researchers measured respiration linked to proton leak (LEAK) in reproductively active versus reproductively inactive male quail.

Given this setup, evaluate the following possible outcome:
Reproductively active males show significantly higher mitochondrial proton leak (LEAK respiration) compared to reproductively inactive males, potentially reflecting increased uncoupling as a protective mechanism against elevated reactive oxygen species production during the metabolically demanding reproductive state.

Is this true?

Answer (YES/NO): NO